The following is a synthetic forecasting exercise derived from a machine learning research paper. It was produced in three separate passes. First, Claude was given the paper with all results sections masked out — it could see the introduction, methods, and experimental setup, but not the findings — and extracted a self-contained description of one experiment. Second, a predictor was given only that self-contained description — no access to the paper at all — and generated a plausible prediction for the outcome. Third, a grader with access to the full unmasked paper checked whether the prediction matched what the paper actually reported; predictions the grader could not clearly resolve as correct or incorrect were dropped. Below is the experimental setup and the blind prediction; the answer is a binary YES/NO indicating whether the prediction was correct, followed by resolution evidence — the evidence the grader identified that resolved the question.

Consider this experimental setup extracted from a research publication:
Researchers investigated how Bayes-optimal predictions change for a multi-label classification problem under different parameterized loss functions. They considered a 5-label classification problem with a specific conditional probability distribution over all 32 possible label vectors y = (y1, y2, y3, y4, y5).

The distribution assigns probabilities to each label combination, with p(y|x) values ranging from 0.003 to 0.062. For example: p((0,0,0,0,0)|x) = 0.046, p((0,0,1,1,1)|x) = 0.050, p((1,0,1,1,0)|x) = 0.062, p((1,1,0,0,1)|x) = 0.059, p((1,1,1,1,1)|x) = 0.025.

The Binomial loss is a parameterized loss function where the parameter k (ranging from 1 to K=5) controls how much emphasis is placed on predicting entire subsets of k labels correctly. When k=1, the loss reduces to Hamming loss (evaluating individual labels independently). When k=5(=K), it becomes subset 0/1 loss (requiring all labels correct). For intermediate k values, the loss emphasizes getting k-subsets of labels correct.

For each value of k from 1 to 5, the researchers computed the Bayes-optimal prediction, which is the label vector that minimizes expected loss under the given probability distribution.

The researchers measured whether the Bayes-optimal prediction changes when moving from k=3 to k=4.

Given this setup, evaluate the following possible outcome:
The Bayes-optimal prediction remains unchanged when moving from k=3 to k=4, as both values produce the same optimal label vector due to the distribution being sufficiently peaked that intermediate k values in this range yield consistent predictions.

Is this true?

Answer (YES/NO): NO